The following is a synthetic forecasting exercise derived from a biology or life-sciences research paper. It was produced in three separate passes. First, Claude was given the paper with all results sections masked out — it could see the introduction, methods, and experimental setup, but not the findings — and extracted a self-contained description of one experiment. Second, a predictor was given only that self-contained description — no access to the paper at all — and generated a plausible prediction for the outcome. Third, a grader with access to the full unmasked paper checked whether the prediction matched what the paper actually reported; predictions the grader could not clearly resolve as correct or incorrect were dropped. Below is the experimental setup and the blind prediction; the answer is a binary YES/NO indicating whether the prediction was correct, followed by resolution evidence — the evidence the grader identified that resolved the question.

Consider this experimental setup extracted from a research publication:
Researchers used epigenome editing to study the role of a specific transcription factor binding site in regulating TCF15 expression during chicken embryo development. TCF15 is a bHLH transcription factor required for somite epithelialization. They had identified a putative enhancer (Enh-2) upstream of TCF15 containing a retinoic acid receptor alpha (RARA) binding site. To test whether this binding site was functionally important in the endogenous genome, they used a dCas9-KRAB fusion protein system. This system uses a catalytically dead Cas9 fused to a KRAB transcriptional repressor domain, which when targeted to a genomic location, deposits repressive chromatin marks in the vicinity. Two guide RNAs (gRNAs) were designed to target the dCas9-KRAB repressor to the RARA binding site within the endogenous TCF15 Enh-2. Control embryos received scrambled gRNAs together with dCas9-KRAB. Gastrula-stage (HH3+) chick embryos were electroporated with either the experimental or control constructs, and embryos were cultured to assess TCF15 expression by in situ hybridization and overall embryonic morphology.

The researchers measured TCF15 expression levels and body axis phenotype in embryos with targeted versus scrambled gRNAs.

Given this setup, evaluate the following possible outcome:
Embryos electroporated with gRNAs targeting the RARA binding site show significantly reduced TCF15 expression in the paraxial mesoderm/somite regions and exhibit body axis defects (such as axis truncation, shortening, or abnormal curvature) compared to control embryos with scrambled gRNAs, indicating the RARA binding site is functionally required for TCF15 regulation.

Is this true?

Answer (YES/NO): YES